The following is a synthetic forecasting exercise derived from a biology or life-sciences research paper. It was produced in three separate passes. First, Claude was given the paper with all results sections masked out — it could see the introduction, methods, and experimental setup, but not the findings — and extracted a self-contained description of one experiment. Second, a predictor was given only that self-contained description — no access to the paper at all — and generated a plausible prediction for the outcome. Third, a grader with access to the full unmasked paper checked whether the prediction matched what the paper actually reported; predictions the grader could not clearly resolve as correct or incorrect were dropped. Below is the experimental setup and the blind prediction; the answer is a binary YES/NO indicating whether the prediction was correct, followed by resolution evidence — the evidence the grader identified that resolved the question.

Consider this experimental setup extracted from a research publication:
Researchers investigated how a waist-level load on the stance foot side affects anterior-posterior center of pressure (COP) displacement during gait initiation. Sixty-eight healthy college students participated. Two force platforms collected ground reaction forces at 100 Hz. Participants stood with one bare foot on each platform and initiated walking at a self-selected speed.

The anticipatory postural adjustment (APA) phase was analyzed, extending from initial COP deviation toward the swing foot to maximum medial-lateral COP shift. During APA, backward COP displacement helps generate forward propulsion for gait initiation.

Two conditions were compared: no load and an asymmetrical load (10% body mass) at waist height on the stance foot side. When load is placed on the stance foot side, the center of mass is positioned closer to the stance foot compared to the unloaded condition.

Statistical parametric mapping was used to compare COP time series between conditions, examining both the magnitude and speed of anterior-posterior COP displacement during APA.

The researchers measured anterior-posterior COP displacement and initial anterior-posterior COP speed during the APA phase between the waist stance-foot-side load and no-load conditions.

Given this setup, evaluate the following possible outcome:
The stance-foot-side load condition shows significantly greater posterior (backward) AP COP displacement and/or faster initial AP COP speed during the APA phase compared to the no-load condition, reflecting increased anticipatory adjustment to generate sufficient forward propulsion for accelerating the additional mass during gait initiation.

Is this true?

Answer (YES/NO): NO